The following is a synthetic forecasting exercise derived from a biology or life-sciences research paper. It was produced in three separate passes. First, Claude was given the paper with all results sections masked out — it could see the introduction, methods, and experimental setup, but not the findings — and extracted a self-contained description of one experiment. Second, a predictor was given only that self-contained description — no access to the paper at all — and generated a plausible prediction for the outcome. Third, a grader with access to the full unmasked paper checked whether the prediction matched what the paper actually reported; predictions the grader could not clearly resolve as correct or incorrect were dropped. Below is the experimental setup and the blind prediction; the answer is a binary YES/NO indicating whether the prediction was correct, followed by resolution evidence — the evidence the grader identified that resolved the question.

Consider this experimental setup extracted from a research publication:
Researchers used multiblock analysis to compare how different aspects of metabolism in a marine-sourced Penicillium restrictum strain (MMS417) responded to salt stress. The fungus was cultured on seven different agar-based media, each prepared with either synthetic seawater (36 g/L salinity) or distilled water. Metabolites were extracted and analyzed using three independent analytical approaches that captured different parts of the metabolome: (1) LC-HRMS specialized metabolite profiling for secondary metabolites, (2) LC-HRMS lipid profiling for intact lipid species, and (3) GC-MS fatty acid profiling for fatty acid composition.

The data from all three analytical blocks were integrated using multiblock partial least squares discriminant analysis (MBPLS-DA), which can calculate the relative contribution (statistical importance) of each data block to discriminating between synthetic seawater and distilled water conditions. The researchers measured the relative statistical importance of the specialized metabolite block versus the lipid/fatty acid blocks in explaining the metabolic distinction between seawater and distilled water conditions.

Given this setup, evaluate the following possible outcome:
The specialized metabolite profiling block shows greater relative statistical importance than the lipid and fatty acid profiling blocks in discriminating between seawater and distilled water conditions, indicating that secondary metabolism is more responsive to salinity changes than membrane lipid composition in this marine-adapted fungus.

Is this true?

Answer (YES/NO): NO